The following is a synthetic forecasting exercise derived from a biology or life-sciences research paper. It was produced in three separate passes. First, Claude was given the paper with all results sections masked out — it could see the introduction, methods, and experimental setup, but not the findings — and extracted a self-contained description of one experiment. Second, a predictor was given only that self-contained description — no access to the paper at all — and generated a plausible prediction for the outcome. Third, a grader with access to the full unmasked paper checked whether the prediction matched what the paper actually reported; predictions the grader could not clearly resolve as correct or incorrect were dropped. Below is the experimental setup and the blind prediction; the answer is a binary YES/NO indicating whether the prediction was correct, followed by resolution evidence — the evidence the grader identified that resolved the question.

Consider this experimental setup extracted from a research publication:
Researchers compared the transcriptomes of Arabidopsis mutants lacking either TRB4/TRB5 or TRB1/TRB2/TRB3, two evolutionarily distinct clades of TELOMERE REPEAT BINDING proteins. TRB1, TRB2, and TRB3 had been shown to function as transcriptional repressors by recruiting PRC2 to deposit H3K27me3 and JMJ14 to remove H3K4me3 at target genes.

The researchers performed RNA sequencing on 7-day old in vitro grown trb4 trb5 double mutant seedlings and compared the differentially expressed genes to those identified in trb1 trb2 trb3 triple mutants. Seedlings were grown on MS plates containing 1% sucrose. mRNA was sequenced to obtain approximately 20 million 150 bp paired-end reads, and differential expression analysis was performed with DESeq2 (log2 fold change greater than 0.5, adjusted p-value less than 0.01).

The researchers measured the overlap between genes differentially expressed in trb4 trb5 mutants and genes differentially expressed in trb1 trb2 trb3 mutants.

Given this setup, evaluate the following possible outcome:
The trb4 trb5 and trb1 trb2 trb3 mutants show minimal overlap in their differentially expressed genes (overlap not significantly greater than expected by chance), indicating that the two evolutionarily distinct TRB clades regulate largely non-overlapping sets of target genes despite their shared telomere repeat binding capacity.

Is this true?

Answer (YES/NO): NO